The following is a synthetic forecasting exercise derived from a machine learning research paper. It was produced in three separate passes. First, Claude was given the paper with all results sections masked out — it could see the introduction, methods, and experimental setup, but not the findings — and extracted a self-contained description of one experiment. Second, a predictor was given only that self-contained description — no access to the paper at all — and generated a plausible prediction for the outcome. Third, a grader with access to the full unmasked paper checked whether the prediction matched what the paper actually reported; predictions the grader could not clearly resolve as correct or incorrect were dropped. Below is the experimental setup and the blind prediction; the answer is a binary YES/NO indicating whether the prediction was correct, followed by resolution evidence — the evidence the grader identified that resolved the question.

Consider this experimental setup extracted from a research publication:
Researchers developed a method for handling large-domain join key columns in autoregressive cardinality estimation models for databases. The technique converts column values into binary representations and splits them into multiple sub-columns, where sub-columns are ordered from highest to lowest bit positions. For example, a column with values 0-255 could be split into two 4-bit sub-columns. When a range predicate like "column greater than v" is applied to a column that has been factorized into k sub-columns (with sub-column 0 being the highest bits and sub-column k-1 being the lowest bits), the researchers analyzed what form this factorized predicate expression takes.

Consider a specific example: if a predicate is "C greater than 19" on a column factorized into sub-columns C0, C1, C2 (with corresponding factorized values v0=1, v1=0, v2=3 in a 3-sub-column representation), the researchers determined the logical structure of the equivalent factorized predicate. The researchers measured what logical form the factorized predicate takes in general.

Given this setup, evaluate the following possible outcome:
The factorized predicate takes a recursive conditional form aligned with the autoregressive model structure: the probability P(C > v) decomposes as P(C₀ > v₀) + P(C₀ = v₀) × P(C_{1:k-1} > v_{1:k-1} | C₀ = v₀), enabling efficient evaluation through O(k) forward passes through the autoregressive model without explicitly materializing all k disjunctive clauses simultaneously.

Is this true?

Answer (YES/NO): NO